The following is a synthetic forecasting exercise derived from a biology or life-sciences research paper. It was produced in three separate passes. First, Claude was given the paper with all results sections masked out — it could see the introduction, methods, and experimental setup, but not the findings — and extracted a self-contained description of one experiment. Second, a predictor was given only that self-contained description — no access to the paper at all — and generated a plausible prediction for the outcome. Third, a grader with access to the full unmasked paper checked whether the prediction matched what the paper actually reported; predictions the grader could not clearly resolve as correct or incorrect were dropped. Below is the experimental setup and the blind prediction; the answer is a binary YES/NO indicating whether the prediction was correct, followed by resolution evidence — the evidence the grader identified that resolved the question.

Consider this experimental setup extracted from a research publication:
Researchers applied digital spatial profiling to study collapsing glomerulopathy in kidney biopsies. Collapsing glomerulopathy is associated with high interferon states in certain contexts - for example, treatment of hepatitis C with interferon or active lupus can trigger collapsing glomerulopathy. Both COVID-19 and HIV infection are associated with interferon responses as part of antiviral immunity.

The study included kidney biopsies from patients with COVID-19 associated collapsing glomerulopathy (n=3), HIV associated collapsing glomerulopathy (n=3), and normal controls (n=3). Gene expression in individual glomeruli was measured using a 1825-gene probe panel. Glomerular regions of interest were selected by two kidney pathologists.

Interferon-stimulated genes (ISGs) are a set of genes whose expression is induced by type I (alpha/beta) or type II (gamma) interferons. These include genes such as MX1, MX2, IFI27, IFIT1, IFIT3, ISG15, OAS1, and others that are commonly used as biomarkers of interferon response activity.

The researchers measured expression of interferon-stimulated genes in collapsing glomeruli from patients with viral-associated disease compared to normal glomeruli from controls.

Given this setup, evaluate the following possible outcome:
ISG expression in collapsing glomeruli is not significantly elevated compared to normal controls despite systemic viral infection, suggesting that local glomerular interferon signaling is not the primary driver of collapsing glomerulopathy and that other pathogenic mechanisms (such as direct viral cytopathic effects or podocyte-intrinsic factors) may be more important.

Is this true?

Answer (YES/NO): NO